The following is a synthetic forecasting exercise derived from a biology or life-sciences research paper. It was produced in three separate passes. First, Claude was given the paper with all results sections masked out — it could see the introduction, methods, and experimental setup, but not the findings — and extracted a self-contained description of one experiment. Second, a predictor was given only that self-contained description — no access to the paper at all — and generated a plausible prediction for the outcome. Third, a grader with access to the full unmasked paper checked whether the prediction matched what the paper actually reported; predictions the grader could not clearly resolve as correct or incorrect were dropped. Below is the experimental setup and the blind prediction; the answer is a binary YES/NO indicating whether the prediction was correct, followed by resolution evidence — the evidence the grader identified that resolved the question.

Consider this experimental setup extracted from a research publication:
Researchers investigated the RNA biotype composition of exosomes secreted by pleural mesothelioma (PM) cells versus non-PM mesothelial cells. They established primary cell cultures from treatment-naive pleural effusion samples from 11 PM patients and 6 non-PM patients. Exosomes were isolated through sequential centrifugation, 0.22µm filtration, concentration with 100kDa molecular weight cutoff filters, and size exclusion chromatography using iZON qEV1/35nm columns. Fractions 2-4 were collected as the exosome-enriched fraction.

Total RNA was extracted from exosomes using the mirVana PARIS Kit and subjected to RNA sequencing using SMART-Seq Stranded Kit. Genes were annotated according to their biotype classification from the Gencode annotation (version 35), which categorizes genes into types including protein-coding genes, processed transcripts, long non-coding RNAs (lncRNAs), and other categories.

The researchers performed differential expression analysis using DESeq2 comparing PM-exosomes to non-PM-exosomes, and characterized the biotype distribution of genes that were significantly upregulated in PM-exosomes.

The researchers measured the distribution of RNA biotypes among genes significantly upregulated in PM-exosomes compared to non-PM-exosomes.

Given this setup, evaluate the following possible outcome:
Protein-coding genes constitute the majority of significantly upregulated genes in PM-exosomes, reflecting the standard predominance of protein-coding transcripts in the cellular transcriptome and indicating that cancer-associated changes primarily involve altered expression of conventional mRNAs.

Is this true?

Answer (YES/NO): YES